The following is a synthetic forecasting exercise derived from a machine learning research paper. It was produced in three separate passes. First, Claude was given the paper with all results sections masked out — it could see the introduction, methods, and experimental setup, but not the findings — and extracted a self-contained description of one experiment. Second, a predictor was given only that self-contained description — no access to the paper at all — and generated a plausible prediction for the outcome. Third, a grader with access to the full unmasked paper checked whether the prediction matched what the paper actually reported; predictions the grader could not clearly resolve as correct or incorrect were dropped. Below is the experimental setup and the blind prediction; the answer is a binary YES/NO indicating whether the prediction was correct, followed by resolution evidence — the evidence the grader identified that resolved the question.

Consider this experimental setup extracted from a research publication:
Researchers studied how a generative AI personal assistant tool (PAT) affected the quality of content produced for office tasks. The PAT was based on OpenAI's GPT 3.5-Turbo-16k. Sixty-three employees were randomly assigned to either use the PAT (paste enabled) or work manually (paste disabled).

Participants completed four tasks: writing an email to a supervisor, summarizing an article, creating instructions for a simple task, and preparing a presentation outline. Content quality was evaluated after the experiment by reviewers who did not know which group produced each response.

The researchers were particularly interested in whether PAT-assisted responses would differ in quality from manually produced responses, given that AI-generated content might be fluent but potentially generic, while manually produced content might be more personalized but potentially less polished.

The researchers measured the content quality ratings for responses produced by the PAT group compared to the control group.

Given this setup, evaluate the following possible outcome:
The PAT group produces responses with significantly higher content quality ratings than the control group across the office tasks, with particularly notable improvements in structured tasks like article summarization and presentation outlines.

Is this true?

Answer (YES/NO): NO